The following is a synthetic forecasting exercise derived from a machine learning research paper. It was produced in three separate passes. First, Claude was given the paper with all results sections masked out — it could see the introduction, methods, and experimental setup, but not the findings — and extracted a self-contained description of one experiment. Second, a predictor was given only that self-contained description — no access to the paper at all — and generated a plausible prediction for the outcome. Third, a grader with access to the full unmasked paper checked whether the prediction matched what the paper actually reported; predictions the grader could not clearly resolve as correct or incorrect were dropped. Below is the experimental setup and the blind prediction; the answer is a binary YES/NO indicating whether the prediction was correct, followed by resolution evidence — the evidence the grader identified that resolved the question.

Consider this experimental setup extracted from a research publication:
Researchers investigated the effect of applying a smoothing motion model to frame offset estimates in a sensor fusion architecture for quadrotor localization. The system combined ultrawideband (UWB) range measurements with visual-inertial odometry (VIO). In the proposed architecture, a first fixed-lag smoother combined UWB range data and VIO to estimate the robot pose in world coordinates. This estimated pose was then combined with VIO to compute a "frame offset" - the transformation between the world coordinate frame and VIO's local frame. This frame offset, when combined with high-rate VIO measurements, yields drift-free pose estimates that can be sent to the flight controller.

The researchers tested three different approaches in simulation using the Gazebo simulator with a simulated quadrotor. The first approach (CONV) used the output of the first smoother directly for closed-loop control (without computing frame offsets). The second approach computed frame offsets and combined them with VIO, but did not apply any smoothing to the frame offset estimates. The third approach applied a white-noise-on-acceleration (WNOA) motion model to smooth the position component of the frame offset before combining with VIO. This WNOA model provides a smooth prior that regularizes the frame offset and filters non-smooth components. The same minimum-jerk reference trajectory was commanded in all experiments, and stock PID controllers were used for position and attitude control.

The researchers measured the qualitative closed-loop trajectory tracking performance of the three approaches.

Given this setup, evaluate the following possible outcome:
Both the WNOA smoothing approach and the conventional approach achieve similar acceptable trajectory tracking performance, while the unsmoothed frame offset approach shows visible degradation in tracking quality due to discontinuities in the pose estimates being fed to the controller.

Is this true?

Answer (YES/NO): NO